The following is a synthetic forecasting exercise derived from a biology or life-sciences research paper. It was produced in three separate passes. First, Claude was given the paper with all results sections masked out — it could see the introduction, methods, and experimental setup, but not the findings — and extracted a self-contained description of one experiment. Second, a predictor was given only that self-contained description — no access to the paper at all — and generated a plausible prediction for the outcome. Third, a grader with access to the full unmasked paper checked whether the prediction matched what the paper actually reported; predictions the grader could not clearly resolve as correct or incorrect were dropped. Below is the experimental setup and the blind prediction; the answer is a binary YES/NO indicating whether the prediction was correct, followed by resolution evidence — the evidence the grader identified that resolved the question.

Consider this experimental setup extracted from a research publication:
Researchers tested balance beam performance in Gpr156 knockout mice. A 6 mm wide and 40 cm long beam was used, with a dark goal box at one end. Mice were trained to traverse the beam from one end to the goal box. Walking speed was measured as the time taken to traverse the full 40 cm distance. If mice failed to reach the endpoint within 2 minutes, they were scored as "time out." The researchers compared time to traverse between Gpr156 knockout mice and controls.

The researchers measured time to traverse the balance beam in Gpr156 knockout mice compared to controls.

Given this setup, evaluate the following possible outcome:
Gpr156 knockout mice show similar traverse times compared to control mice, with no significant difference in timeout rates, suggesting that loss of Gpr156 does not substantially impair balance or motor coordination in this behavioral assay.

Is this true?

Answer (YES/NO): YES